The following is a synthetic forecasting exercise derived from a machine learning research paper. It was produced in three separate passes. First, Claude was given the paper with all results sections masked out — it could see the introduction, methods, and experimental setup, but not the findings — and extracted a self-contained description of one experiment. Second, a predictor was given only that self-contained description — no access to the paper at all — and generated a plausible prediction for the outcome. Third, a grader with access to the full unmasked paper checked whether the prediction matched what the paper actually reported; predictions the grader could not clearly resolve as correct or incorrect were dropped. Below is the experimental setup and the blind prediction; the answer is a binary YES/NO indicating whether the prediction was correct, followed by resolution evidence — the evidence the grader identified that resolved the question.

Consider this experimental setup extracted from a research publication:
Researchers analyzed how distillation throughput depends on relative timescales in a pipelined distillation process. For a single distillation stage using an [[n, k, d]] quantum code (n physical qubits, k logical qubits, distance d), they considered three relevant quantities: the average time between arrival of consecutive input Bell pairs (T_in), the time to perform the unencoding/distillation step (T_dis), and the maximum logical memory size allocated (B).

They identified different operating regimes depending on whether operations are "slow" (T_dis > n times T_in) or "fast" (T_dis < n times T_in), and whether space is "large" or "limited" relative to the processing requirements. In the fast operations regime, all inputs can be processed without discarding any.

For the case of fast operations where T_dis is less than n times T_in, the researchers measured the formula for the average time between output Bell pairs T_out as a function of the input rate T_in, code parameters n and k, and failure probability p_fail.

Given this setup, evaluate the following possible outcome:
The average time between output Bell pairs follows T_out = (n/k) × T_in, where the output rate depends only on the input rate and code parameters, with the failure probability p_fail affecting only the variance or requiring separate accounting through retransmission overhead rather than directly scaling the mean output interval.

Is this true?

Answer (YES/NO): NO